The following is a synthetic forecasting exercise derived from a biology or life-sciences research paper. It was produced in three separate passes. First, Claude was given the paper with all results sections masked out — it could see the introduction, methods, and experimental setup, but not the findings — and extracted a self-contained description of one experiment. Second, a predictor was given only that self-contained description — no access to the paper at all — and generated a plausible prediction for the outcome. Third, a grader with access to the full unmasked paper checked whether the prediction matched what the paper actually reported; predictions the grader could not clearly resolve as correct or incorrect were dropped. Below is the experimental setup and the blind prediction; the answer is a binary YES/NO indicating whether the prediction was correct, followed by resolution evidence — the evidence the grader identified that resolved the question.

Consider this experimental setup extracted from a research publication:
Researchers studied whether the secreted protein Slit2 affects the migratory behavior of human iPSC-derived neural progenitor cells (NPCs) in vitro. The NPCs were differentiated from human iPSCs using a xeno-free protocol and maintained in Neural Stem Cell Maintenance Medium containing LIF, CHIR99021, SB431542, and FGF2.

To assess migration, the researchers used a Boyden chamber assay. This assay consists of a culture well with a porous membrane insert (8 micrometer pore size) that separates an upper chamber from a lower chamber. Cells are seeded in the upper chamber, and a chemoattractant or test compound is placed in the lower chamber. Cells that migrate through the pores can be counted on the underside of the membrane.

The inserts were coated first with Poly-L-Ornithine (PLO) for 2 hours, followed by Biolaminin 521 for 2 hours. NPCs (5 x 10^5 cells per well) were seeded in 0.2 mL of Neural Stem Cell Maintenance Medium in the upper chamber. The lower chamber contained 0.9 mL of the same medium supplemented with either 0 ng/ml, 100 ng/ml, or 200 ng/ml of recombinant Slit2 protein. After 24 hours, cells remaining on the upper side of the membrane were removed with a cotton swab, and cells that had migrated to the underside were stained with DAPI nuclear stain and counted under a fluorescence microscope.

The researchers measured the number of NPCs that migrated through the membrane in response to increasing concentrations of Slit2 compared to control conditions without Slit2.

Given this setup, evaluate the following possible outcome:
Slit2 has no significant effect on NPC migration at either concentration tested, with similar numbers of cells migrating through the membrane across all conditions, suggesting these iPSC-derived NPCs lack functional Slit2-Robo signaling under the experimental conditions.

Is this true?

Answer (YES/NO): NO